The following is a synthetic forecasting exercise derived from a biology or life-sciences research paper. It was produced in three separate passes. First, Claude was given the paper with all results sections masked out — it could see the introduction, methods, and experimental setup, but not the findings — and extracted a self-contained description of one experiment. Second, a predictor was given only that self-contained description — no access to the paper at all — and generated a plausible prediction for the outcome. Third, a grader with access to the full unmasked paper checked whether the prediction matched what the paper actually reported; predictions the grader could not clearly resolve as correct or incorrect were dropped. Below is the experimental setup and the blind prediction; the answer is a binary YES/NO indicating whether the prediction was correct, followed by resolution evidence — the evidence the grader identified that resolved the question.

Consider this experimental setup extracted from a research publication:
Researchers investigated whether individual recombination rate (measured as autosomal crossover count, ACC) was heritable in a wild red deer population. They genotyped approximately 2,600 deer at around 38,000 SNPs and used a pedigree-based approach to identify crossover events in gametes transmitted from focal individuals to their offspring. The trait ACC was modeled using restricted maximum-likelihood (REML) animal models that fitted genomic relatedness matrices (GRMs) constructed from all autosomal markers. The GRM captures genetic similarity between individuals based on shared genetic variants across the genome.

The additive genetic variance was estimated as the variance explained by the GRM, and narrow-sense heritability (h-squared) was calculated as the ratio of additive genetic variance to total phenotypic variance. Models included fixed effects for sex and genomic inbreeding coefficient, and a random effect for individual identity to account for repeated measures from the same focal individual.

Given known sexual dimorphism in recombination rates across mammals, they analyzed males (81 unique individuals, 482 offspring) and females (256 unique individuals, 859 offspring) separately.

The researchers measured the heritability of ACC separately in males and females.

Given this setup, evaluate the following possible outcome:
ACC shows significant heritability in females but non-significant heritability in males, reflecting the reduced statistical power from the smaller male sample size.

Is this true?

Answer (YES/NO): YES